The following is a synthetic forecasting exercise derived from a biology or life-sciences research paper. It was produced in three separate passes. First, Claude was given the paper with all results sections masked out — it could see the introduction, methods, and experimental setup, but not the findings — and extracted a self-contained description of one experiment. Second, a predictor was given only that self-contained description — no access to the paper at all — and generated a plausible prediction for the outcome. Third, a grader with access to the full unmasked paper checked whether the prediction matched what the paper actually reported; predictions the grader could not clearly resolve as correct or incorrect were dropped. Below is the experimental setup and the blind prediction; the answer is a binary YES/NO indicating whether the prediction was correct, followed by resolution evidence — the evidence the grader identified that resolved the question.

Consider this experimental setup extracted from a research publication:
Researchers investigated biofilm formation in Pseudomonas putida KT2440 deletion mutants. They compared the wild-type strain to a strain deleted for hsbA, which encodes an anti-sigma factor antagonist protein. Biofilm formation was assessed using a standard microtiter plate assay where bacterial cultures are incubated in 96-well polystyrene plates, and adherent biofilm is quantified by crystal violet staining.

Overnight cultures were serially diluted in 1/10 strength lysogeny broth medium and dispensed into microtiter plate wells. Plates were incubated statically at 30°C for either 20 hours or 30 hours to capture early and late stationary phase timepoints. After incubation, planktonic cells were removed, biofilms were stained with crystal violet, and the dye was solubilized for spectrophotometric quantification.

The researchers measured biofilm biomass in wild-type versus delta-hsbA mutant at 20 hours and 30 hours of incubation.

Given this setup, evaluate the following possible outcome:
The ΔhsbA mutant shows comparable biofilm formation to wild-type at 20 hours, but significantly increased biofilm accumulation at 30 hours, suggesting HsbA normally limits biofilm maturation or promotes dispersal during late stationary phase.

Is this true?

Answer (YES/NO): NO